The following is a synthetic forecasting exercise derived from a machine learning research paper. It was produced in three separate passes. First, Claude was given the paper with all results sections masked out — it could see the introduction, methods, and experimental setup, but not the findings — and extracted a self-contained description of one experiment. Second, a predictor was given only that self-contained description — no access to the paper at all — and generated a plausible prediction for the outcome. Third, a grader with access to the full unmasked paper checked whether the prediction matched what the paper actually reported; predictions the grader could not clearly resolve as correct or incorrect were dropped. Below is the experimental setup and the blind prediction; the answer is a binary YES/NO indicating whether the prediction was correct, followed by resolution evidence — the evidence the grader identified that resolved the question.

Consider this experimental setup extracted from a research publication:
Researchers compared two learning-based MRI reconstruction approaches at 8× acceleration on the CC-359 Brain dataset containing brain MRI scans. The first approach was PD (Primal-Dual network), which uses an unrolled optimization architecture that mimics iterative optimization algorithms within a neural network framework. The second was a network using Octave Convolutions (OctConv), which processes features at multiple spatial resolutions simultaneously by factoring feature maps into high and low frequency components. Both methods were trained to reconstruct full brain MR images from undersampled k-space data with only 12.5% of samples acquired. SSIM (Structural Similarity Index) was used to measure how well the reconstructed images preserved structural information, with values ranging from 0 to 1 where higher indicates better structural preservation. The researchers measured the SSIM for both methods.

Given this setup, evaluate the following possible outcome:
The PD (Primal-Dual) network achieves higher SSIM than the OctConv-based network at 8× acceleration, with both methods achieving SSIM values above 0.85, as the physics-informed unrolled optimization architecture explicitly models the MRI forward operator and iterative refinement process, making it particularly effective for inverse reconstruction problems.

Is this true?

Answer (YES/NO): NO